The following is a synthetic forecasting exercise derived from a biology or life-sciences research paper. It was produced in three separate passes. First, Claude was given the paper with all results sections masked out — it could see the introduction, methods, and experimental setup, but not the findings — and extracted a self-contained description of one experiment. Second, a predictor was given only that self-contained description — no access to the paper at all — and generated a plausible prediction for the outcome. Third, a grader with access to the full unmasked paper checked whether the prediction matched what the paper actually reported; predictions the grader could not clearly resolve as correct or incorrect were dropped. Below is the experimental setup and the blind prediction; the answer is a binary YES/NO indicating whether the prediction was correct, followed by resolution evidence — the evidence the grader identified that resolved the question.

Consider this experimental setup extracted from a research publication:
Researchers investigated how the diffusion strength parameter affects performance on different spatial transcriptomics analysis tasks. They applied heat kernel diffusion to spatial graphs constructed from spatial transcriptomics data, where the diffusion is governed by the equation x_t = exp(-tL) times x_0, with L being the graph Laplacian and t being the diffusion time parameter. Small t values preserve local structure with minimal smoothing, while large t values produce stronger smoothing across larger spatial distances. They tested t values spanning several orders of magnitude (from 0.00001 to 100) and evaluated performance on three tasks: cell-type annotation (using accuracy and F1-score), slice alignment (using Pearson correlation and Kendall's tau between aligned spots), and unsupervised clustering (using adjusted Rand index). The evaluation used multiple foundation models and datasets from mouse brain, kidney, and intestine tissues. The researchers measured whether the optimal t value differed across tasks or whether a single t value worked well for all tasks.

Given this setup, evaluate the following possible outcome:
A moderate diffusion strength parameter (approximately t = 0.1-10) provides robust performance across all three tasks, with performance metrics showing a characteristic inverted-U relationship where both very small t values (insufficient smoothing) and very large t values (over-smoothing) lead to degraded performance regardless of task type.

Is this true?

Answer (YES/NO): NO